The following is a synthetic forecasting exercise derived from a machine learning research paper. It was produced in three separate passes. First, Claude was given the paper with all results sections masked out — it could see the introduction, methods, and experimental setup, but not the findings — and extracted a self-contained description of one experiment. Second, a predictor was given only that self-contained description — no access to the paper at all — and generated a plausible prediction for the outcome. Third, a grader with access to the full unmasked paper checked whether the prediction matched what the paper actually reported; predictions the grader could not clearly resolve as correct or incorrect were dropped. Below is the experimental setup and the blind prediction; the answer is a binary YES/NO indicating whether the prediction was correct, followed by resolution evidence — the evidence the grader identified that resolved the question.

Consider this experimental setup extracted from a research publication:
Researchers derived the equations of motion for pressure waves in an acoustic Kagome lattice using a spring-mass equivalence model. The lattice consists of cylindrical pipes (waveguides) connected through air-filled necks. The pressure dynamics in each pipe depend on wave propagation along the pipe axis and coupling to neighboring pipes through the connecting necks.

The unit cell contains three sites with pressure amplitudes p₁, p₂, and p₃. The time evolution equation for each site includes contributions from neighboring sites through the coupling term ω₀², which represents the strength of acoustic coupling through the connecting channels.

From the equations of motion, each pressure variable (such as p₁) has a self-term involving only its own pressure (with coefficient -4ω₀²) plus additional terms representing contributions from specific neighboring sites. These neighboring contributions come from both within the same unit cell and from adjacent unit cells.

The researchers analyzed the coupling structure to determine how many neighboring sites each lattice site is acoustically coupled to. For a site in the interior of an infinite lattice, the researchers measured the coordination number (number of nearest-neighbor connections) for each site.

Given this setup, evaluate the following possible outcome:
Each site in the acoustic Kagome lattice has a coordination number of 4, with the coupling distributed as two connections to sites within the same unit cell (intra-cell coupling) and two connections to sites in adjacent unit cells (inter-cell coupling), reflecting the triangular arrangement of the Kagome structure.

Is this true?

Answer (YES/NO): YES